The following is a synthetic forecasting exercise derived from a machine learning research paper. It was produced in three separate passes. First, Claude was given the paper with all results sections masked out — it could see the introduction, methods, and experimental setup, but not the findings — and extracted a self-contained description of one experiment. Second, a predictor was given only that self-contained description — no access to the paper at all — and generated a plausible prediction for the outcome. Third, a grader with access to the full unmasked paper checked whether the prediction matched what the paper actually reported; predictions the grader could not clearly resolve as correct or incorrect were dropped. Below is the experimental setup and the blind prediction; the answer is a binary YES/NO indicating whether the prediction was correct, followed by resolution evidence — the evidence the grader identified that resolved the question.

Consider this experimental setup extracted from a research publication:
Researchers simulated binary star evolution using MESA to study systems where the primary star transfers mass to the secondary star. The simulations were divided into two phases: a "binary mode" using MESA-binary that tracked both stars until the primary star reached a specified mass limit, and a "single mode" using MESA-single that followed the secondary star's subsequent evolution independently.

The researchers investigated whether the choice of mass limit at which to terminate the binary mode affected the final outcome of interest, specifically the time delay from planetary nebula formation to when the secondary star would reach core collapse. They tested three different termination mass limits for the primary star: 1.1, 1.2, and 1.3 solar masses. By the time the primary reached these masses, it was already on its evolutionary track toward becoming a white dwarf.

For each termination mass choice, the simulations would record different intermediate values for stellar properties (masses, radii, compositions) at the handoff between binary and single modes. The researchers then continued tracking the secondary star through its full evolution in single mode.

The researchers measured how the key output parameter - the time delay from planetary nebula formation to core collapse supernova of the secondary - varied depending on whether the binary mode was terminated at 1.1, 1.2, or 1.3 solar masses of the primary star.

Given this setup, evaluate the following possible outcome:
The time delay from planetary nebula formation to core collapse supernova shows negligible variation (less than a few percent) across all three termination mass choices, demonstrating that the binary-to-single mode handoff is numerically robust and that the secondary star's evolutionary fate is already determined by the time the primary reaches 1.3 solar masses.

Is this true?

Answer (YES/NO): YES